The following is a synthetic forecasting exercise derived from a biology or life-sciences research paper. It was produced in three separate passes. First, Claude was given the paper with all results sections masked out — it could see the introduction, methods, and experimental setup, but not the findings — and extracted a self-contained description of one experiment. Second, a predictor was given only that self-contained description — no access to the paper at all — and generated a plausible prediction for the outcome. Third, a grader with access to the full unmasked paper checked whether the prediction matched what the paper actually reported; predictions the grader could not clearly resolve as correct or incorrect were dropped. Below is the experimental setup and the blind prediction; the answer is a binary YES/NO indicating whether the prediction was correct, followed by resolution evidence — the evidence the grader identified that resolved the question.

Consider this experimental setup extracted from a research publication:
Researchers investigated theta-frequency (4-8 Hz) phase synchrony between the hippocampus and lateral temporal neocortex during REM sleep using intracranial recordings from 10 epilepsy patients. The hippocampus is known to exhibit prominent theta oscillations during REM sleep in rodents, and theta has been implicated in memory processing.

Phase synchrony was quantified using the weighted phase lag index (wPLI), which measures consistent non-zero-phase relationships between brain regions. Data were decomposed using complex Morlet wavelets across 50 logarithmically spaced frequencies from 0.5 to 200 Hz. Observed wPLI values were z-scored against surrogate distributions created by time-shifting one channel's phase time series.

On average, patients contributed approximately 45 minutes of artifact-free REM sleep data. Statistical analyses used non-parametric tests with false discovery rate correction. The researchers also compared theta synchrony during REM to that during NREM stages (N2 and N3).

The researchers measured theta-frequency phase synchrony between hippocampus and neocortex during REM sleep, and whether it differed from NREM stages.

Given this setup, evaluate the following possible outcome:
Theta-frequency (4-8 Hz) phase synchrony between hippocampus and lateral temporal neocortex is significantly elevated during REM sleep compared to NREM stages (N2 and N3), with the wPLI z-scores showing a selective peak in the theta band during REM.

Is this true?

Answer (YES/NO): NO